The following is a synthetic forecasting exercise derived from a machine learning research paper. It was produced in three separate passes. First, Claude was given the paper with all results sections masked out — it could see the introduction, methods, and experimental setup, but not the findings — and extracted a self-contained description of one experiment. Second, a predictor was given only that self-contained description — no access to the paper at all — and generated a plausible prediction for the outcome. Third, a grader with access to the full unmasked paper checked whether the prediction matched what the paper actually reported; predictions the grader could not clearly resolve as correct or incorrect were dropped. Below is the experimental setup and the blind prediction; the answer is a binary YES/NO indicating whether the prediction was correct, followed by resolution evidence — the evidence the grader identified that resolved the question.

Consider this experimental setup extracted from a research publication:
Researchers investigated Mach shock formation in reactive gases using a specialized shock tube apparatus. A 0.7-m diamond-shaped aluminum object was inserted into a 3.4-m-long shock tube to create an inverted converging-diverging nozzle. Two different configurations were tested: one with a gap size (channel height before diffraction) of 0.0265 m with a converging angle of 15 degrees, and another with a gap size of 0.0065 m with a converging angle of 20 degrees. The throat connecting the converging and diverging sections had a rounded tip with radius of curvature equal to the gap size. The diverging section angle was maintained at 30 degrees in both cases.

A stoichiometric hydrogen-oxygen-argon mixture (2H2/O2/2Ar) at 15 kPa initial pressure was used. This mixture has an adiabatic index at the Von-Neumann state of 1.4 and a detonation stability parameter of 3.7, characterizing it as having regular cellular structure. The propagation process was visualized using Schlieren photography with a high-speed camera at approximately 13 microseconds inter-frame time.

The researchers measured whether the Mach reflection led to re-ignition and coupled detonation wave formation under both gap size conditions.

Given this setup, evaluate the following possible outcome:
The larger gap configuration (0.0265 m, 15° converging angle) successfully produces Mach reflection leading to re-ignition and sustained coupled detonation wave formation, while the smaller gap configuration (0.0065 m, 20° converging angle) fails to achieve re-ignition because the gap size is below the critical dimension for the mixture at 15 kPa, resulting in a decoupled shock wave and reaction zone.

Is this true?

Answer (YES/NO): NO